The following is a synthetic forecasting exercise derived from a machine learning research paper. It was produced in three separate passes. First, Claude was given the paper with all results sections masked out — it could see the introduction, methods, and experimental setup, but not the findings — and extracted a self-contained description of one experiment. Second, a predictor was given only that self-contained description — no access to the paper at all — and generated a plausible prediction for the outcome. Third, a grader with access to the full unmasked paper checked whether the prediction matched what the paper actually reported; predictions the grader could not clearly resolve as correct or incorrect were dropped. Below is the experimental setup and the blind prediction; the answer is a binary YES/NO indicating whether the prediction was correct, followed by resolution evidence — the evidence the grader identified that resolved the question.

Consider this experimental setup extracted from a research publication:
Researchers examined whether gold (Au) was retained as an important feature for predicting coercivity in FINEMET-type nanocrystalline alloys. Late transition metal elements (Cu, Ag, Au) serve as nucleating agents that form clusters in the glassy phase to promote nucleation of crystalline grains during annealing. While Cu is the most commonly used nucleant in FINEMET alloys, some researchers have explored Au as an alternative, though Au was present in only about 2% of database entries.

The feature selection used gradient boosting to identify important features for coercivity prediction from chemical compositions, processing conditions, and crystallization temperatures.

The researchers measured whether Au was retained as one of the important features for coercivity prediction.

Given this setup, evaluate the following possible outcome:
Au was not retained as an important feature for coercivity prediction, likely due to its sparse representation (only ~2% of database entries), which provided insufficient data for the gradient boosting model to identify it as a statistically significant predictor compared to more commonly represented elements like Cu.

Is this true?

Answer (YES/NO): NO